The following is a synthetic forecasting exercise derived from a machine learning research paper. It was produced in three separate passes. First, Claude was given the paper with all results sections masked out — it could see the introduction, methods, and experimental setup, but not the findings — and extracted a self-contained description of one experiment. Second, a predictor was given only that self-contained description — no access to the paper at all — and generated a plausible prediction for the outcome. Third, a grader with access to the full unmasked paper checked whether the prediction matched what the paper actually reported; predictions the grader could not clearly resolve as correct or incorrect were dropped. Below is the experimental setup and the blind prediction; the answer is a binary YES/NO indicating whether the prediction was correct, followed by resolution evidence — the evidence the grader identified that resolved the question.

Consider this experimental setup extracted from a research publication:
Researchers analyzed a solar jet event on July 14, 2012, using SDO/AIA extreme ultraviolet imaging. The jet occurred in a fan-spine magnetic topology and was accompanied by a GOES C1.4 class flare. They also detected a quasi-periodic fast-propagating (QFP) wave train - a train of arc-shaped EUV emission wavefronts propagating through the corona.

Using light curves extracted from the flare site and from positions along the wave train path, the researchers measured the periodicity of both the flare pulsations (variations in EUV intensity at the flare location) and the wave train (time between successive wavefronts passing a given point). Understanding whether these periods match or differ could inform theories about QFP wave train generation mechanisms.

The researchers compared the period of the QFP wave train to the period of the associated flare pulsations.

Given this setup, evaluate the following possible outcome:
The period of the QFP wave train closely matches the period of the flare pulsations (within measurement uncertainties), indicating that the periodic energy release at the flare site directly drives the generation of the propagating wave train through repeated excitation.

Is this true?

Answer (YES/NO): NO